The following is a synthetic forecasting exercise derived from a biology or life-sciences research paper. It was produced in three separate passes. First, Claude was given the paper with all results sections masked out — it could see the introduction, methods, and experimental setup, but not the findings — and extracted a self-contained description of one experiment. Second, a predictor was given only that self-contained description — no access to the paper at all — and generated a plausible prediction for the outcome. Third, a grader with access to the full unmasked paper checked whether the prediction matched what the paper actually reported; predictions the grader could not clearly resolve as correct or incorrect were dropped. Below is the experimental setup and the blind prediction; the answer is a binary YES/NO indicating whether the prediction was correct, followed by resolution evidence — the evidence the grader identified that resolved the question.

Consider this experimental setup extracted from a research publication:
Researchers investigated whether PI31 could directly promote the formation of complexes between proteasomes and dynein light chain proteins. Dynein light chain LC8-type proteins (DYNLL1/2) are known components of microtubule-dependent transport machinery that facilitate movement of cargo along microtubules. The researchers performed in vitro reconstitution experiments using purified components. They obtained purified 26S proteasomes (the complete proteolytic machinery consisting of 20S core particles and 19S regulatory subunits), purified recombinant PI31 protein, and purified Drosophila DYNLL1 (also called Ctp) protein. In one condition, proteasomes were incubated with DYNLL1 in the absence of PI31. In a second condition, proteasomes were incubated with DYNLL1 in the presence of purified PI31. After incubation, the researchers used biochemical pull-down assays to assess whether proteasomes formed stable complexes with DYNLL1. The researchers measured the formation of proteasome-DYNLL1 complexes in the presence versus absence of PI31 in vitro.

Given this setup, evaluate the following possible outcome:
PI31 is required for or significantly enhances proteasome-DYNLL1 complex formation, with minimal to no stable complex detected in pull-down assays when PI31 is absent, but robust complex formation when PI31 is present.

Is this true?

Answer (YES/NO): YES